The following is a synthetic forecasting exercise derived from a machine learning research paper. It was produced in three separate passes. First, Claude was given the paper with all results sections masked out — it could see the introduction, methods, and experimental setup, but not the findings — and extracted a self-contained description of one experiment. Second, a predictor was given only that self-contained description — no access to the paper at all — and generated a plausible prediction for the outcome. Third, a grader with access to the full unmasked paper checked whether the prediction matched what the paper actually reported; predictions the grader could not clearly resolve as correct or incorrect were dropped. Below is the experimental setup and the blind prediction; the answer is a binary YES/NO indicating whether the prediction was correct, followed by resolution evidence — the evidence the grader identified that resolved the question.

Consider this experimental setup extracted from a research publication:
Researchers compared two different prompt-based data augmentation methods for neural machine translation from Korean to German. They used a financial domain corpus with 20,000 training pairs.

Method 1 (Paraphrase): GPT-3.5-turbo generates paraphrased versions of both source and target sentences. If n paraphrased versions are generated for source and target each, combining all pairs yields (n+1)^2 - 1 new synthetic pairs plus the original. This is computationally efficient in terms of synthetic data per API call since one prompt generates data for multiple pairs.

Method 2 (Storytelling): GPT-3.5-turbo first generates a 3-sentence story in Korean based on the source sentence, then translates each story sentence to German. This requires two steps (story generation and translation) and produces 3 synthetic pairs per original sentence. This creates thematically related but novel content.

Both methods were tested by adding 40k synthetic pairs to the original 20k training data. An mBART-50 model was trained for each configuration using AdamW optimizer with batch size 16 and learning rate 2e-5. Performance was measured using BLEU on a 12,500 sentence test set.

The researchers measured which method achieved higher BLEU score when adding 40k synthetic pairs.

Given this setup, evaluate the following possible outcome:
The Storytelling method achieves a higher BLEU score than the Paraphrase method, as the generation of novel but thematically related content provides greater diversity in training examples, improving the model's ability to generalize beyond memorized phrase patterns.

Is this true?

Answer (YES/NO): YES